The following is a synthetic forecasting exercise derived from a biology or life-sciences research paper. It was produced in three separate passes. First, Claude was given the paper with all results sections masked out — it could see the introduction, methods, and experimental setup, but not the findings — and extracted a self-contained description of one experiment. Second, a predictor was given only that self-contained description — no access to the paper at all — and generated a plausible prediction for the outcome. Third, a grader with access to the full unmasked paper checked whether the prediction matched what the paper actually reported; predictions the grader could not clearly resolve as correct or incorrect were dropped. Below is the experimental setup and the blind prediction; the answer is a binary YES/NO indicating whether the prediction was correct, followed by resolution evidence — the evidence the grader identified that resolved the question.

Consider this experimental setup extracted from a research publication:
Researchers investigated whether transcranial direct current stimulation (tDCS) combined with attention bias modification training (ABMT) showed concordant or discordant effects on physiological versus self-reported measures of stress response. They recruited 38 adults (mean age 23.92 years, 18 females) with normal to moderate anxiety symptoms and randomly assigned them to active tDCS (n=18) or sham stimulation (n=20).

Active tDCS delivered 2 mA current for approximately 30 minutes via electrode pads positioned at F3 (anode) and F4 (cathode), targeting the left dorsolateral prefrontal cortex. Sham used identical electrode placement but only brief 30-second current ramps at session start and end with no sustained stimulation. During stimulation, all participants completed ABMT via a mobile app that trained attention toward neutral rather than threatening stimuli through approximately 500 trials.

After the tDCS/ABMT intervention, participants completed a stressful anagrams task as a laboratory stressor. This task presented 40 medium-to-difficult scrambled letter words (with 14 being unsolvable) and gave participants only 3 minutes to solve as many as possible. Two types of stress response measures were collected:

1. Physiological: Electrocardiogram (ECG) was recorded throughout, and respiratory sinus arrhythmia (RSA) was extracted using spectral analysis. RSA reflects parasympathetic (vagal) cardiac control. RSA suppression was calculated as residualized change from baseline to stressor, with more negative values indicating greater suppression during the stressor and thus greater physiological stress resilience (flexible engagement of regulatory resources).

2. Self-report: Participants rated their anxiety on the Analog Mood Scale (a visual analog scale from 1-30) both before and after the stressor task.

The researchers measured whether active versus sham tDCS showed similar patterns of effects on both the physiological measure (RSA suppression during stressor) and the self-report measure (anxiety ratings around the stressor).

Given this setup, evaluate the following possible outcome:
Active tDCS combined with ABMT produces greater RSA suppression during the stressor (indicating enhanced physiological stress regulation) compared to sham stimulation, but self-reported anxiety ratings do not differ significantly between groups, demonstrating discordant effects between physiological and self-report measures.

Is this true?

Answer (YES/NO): YES